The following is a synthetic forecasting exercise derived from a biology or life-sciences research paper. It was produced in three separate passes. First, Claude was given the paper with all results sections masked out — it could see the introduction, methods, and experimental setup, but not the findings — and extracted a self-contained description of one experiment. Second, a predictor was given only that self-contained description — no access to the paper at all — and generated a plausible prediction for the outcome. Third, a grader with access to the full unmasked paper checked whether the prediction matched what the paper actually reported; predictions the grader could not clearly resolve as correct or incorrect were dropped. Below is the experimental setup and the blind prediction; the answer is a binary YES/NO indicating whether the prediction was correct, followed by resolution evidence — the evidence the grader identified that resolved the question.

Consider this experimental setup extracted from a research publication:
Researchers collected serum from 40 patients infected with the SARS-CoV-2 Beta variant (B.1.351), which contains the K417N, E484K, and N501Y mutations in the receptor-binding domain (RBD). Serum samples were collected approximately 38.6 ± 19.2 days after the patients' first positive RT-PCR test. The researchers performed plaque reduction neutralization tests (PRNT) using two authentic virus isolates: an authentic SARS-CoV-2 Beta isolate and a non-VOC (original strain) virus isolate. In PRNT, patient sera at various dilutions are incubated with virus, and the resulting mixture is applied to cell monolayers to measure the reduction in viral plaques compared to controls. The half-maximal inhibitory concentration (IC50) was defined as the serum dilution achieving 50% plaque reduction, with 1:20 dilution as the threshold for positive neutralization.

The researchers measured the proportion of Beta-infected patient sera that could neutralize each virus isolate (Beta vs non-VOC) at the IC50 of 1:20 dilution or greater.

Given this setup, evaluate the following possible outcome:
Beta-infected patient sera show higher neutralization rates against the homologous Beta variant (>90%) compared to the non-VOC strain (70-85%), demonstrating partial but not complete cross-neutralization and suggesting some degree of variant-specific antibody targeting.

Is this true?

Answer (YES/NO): NO